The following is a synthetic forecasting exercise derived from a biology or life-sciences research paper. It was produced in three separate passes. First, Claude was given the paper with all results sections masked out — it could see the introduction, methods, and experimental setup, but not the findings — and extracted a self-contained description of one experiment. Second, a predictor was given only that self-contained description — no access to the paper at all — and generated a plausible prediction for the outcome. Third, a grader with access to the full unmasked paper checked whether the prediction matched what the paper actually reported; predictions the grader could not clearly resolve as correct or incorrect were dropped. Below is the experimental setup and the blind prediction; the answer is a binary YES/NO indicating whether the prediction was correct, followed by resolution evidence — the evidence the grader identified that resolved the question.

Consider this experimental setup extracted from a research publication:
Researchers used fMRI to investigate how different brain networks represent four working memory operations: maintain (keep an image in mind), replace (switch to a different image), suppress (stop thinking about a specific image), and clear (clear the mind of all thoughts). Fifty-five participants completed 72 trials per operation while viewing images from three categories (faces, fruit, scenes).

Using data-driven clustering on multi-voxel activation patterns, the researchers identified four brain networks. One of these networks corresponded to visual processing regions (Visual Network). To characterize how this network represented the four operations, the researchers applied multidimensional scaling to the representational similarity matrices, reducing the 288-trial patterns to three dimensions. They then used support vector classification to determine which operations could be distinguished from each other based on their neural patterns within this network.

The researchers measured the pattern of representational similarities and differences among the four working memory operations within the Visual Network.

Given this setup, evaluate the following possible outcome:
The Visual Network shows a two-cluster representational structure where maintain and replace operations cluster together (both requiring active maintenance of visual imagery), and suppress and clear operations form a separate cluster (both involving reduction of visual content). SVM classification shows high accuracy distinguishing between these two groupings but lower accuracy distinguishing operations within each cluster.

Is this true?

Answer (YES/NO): YES